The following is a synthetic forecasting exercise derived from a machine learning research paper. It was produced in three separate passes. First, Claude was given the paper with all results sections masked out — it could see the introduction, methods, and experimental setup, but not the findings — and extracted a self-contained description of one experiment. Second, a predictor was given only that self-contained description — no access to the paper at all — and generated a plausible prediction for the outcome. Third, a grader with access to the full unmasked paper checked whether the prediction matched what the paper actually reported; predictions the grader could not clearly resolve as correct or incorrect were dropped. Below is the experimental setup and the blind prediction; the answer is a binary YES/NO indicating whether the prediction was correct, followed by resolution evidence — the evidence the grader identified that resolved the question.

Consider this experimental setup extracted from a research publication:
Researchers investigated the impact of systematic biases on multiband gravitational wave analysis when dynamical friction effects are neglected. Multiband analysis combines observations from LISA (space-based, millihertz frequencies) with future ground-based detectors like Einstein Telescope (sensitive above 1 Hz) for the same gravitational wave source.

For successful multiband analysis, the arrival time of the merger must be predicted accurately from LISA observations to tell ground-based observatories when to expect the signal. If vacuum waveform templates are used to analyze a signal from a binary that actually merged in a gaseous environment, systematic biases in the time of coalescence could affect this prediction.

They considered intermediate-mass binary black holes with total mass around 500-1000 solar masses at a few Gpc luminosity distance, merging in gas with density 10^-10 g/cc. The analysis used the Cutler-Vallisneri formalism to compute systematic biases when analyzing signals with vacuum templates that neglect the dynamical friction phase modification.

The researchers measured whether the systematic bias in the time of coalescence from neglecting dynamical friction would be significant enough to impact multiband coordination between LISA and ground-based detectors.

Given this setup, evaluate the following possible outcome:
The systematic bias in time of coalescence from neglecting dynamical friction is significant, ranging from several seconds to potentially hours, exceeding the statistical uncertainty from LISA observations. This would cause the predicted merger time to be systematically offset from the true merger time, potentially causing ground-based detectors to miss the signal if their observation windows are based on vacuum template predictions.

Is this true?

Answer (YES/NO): YES